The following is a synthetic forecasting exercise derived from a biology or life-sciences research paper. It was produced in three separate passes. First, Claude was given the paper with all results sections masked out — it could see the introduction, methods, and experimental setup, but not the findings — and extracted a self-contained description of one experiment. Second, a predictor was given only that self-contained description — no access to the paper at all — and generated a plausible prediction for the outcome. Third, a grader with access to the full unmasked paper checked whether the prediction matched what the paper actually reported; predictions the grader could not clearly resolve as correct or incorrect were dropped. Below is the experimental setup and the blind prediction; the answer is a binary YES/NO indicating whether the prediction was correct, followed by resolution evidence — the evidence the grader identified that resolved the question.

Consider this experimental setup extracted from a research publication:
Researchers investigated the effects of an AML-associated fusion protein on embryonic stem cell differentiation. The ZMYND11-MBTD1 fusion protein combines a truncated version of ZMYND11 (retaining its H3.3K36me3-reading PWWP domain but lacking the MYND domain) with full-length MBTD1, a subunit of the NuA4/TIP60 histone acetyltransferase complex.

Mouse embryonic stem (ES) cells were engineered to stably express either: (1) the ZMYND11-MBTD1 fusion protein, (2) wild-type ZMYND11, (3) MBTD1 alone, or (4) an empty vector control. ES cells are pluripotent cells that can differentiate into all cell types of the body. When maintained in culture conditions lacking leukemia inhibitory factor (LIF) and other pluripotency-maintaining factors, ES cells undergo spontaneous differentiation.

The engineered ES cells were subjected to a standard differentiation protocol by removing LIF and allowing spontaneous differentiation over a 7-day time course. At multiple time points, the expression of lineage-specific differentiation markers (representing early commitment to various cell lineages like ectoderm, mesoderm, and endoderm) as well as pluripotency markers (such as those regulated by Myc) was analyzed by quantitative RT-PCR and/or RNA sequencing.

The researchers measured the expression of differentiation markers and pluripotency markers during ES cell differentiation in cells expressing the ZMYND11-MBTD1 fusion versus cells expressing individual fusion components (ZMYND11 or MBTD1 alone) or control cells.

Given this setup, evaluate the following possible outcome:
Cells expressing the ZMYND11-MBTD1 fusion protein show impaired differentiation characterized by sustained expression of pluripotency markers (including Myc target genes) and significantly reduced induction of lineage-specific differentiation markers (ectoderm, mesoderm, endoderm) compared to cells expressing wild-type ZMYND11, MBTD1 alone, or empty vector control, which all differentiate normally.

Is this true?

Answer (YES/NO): YES